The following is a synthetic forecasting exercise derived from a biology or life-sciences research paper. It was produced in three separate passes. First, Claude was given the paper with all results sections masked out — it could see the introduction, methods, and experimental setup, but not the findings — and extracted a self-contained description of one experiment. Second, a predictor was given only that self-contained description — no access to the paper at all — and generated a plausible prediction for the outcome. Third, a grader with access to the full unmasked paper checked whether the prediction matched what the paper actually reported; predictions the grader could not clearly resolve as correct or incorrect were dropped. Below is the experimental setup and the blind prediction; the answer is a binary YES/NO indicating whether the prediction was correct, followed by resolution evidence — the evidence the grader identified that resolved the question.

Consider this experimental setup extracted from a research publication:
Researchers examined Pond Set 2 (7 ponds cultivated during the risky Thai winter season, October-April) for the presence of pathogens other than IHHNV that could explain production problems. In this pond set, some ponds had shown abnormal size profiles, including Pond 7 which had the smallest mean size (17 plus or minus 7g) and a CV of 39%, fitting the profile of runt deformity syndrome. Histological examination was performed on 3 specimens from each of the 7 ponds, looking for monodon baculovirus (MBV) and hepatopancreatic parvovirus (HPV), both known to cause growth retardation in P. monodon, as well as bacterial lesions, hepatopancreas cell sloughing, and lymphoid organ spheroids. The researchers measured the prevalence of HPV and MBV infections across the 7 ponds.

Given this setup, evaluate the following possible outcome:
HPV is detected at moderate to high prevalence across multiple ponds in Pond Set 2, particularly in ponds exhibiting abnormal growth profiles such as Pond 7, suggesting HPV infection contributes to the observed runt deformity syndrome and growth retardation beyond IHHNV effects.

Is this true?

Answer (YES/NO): NO